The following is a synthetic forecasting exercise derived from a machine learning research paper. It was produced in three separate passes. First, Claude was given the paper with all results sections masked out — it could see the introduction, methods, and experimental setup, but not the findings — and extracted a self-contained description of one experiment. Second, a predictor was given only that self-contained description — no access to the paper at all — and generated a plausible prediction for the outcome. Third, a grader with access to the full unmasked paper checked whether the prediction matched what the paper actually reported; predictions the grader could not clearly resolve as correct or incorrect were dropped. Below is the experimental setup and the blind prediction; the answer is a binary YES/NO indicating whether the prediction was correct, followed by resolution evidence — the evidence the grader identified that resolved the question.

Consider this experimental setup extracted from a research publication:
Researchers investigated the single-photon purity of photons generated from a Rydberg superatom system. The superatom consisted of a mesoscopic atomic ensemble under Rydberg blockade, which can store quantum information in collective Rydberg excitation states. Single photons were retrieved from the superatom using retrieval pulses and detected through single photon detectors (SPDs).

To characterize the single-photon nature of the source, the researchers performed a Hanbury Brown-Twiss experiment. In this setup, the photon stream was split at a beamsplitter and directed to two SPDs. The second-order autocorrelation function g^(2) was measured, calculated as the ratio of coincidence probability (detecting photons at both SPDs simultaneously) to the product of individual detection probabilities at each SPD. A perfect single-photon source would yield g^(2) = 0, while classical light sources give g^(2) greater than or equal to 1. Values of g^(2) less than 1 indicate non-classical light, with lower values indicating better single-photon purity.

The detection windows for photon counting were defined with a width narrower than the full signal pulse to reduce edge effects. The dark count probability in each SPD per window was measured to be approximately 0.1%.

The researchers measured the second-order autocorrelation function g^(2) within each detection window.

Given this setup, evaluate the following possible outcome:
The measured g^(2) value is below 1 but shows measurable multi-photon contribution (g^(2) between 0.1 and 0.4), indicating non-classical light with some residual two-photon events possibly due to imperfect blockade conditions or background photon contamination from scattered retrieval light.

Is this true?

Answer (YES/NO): NO